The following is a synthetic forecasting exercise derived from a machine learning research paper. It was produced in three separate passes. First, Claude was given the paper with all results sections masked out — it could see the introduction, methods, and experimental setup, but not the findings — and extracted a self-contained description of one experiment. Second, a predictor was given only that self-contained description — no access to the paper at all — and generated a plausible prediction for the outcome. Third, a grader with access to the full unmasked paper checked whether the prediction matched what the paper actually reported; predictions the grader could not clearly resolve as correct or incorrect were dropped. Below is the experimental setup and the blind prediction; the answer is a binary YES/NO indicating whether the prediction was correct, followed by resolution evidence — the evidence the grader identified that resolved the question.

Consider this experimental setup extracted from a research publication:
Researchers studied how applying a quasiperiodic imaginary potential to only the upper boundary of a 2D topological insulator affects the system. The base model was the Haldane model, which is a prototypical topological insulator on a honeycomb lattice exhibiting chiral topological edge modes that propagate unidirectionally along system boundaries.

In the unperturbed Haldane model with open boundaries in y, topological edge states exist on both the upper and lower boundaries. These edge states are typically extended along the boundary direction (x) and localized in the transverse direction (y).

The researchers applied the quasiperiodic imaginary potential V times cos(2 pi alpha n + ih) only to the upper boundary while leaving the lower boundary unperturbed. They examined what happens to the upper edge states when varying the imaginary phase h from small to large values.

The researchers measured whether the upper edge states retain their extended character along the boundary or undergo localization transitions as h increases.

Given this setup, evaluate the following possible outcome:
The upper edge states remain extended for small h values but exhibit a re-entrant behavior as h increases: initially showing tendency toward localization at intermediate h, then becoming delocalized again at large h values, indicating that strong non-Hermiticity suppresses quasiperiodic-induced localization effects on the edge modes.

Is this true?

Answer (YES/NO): NO